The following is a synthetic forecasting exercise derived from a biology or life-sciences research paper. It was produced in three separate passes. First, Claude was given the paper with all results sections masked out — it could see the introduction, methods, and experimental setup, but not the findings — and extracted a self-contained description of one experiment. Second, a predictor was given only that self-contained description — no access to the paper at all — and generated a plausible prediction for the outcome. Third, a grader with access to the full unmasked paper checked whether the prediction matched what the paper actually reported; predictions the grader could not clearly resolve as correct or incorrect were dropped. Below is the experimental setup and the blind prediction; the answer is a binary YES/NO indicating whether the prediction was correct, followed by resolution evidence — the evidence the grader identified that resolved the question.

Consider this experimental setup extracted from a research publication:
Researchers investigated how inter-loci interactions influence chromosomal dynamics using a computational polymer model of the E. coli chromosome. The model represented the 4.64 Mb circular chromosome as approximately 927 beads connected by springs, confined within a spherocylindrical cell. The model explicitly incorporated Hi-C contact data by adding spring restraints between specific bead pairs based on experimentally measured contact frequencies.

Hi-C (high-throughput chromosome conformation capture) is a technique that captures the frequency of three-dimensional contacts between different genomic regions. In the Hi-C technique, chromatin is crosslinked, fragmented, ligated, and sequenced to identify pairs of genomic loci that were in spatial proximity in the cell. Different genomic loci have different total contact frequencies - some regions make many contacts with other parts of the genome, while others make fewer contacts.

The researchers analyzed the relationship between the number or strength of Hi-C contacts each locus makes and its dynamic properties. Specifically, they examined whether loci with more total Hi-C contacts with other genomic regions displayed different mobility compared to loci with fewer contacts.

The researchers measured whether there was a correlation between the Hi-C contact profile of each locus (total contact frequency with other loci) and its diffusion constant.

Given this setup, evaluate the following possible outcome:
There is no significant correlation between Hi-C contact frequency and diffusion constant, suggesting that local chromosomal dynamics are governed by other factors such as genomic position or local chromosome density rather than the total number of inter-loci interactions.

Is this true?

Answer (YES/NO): NO